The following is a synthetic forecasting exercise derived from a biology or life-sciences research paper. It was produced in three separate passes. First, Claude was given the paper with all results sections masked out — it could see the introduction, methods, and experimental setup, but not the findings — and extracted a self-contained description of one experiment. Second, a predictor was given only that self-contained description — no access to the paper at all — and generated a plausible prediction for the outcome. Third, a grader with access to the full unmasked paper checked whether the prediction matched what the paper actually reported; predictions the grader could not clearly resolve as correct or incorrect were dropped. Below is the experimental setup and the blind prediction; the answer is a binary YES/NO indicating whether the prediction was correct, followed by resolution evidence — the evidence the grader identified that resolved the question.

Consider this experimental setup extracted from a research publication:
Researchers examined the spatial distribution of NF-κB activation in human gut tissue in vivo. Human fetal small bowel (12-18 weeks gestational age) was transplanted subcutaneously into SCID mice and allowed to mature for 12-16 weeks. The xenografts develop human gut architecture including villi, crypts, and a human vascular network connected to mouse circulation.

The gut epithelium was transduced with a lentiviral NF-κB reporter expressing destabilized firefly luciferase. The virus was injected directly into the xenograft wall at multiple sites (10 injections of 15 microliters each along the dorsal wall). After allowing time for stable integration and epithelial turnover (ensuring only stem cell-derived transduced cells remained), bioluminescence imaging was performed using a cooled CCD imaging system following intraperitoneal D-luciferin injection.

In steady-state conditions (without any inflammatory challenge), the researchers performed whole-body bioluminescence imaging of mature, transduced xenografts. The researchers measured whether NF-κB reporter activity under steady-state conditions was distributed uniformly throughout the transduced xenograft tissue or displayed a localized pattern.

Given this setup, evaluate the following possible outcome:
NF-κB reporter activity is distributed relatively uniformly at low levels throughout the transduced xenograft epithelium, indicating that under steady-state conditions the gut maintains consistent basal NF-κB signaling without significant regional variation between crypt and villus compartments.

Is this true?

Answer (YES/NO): NO